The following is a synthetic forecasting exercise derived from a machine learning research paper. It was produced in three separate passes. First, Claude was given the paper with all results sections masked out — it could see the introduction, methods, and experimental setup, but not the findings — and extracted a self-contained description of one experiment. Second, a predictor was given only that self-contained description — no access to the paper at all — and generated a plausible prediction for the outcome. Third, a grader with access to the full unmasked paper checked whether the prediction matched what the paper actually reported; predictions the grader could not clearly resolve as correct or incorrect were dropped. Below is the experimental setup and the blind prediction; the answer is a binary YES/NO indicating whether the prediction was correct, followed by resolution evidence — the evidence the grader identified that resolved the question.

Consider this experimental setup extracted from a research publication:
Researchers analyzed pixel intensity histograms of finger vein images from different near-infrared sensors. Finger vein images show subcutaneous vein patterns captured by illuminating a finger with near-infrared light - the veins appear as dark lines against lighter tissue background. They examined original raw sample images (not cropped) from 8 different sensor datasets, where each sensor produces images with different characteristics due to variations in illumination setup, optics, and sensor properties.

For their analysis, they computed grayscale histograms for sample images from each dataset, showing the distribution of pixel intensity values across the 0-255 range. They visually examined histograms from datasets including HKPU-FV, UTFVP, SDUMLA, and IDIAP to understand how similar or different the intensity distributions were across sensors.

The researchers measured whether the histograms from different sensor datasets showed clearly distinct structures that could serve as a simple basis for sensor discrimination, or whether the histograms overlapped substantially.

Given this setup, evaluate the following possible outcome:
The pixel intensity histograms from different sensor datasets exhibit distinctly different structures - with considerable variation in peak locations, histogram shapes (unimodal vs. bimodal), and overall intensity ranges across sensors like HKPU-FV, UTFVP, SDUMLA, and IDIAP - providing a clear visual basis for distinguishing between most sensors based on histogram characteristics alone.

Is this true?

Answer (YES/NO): YES